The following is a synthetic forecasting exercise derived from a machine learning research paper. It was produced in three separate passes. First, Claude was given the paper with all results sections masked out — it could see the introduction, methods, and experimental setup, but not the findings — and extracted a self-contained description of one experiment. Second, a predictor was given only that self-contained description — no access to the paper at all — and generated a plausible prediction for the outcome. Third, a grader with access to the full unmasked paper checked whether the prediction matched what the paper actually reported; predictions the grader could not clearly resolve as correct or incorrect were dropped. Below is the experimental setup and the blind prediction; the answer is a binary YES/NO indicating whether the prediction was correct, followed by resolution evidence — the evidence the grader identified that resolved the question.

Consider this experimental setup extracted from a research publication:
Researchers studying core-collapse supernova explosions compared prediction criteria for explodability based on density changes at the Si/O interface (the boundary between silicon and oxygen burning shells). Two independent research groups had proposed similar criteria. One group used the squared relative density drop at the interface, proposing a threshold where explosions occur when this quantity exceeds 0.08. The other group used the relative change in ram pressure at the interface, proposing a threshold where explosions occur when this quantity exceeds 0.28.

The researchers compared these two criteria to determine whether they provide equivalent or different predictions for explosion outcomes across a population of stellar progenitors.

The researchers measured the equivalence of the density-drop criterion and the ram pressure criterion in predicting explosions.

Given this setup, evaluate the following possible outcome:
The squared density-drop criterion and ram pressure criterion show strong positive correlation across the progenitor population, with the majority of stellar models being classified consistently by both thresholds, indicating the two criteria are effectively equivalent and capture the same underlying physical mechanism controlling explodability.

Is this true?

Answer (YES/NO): YES